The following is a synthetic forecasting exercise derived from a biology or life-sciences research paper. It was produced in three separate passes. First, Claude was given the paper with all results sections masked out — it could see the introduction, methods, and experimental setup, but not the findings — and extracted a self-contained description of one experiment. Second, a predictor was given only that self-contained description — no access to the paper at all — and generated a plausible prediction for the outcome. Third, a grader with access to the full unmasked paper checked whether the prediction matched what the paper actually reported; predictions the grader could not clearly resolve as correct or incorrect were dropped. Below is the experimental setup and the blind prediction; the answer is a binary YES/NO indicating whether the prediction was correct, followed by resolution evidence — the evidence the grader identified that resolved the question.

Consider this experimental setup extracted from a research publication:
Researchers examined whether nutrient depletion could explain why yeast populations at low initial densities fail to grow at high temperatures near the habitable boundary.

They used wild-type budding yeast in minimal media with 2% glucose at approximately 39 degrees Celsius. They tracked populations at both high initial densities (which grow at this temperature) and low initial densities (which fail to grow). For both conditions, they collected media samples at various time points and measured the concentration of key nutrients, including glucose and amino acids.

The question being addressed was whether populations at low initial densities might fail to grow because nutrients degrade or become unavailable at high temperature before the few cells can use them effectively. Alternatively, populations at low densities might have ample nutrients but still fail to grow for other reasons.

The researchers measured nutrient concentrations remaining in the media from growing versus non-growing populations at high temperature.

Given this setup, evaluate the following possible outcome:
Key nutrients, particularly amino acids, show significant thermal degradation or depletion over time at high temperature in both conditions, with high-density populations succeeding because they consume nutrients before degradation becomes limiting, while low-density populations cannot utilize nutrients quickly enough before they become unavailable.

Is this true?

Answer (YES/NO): NO